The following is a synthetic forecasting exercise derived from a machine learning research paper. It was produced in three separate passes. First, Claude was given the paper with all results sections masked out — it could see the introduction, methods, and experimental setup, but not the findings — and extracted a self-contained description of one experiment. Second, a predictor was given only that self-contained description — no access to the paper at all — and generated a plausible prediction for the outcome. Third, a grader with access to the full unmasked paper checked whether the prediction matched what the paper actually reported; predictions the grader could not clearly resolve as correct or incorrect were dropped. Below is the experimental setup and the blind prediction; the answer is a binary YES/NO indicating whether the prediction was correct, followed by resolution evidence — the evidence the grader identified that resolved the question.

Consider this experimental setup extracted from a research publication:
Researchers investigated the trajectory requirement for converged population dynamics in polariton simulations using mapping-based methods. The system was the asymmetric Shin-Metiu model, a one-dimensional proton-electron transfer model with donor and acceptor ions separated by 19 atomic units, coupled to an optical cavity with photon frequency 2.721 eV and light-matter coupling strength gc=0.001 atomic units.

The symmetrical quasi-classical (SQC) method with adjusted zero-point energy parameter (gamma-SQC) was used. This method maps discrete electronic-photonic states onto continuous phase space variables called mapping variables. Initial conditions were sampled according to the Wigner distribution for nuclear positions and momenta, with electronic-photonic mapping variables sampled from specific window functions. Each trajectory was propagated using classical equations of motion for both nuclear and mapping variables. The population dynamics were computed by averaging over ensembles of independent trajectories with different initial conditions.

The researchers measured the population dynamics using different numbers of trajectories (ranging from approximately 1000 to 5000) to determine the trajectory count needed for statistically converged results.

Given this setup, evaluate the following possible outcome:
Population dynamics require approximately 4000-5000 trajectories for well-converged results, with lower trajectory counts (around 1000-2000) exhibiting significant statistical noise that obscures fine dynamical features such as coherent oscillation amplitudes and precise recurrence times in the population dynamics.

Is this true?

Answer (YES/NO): NO